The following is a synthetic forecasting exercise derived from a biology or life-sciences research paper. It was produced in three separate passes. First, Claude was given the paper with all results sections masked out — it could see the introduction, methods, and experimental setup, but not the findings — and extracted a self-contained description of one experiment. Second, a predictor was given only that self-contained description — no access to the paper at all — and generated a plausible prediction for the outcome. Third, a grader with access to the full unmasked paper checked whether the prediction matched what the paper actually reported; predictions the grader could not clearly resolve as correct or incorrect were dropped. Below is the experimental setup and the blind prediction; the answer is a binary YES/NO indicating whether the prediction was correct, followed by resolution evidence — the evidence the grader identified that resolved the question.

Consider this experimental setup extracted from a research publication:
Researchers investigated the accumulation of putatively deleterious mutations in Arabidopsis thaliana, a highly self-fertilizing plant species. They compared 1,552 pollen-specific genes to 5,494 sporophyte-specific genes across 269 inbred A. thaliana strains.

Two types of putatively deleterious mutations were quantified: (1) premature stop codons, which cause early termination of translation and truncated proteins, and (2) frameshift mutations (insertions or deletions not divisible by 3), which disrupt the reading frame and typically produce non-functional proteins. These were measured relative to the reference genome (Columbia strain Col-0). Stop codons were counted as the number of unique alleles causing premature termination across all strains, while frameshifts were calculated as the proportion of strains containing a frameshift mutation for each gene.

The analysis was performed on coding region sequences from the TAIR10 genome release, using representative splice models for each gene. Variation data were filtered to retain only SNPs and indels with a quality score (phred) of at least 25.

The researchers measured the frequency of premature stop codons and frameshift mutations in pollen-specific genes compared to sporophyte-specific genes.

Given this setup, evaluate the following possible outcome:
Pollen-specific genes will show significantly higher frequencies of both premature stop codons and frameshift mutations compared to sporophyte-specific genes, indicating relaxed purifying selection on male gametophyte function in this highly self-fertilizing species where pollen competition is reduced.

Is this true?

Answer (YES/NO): YES